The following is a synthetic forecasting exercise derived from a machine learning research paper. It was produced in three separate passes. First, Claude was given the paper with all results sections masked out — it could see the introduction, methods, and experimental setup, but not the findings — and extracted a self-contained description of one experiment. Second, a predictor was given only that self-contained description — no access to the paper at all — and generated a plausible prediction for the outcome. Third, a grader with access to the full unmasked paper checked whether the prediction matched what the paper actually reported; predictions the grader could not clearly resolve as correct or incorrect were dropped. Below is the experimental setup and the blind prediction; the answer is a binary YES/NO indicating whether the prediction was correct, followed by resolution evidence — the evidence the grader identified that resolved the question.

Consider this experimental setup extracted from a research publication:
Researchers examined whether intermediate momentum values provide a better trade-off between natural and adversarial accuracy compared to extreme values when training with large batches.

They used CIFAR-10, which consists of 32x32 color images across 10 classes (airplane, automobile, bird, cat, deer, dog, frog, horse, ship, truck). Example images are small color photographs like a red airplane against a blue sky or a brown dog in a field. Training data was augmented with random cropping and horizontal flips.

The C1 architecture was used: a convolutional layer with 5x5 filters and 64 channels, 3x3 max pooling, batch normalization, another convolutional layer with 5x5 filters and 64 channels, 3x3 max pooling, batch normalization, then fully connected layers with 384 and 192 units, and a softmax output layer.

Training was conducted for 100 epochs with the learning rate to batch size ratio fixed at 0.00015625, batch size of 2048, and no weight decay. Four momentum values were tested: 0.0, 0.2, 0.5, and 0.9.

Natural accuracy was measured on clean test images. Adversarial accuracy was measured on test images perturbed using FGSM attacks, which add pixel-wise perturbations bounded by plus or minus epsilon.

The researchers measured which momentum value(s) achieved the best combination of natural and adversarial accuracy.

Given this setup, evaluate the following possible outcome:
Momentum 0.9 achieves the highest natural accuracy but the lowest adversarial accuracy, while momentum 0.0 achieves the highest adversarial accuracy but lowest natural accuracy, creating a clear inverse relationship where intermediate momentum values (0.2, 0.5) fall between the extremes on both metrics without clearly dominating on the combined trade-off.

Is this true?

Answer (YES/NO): NO